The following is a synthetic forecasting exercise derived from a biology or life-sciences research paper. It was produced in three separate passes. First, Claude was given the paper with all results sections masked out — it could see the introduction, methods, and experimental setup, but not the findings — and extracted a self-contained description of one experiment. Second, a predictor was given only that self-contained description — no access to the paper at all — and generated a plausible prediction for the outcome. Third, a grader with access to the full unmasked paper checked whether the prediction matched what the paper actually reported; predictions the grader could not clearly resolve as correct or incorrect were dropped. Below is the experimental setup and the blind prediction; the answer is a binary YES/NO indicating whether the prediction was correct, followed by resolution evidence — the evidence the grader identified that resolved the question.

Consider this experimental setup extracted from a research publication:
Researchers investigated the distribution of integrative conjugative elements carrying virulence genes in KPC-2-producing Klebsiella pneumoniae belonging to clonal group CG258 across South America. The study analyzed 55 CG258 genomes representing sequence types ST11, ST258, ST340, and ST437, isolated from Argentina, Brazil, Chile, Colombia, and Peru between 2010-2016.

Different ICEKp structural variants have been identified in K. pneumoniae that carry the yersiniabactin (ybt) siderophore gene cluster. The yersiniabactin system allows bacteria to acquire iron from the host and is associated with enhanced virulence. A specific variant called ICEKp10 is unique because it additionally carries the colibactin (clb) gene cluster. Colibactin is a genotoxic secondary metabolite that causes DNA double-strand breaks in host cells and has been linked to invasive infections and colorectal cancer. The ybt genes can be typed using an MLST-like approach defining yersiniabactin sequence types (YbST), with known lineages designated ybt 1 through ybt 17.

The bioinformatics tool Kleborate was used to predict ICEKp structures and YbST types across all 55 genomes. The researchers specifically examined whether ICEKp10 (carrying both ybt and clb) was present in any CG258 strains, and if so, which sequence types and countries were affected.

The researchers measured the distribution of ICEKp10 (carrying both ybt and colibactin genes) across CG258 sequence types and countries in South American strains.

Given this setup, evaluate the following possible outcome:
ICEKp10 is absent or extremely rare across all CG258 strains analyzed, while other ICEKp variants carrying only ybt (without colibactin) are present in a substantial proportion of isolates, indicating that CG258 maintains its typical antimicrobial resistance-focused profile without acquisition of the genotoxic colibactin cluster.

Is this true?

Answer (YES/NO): NO